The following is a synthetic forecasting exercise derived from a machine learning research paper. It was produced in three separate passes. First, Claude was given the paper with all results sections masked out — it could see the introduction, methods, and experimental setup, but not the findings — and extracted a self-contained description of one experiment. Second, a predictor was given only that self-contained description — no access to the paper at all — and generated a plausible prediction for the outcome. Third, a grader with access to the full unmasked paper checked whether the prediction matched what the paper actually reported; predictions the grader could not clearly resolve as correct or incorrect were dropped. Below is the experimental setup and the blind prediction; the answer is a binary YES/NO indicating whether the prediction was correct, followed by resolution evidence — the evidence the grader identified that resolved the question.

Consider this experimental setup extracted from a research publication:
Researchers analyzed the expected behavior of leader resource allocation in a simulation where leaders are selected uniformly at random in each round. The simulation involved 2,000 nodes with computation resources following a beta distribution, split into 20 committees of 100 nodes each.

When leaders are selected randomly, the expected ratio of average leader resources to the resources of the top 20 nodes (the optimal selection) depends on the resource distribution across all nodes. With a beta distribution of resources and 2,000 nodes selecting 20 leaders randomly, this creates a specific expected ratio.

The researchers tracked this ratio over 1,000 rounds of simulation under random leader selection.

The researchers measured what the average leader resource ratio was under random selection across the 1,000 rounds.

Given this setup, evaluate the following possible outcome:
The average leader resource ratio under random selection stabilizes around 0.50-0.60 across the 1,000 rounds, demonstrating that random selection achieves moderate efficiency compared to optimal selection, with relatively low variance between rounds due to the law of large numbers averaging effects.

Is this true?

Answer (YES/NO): NO